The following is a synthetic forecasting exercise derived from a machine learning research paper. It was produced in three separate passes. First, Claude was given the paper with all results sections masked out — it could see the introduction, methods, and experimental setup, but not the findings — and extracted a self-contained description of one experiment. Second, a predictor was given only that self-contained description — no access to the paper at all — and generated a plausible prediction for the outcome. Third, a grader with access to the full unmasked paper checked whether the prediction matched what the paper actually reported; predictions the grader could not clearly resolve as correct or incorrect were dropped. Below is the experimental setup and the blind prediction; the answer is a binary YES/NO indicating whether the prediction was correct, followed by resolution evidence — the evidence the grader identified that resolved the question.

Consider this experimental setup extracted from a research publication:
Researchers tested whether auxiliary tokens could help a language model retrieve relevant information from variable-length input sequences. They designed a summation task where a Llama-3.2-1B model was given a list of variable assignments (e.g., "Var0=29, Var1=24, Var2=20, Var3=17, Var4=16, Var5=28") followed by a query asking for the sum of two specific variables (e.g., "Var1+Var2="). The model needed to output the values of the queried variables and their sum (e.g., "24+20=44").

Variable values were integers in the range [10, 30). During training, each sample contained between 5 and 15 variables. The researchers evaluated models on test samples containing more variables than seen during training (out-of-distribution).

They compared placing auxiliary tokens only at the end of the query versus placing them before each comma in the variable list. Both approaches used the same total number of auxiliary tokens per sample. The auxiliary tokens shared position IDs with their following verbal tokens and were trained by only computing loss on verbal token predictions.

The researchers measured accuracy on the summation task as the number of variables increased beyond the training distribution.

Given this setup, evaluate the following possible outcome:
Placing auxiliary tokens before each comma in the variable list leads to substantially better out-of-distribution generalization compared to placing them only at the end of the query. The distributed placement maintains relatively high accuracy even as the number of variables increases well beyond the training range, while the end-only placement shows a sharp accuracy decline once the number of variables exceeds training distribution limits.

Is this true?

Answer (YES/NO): YES